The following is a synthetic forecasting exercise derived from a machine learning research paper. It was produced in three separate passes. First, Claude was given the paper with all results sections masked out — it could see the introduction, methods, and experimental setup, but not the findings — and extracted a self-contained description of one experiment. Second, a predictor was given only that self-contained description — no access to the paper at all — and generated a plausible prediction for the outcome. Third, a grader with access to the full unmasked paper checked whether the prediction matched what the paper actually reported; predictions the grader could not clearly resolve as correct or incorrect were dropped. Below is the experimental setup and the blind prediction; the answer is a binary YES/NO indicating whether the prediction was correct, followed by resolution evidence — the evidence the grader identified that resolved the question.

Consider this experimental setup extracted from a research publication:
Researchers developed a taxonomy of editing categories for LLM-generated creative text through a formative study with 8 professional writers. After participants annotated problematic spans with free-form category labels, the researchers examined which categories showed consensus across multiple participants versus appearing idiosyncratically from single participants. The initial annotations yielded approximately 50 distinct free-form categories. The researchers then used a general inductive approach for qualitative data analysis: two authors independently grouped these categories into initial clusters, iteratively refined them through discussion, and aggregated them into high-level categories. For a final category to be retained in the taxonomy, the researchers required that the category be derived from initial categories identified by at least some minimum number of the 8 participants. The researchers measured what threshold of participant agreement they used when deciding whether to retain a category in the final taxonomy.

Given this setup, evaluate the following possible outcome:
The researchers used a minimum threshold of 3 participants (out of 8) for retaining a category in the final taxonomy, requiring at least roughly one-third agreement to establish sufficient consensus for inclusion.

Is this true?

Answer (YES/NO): NO